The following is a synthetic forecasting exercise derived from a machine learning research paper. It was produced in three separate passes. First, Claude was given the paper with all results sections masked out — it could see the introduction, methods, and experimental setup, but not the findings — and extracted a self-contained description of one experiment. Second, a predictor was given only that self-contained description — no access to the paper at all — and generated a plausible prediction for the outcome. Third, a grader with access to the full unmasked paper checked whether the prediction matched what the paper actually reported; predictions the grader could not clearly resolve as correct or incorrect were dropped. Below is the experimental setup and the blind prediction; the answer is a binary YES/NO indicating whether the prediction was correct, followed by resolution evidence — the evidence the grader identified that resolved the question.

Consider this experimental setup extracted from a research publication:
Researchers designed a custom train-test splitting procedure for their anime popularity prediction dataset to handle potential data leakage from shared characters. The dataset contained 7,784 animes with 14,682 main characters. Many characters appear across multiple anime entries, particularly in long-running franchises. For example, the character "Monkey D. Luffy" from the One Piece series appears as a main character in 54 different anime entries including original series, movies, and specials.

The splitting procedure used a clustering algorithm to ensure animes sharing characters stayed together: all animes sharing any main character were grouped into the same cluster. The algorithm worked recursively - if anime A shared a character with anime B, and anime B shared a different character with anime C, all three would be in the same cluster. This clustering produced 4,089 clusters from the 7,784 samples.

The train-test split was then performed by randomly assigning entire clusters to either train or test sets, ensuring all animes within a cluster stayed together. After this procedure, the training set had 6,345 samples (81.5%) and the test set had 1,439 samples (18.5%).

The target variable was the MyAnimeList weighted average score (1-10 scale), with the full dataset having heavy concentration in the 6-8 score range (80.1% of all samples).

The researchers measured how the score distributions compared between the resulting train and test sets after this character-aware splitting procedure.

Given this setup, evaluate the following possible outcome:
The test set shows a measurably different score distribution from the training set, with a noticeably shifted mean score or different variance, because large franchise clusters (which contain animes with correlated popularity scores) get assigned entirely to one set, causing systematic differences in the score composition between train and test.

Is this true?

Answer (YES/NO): NO